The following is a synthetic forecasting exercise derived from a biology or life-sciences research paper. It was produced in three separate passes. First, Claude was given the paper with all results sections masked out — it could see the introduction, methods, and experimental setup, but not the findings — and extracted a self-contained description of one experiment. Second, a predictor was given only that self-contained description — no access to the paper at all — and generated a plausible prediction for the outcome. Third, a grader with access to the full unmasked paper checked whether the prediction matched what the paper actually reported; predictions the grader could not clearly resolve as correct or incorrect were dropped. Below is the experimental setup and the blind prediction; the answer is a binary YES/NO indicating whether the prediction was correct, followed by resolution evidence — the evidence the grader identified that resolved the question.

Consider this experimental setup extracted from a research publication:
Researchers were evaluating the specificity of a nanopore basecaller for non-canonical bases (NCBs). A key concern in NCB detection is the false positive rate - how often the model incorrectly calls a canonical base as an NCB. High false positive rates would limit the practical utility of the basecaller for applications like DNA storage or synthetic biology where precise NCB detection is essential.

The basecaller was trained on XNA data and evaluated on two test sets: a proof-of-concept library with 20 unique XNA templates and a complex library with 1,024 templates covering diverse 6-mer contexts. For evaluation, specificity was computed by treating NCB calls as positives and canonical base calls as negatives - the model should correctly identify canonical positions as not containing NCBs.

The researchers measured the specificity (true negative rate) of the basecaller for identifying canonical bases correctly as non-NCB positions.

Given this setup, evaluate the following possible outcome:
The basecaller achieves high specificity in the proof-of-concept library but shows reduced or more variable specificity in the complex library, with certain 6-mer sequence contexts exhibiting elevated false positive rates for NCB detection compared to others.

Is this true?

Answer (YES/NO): NO